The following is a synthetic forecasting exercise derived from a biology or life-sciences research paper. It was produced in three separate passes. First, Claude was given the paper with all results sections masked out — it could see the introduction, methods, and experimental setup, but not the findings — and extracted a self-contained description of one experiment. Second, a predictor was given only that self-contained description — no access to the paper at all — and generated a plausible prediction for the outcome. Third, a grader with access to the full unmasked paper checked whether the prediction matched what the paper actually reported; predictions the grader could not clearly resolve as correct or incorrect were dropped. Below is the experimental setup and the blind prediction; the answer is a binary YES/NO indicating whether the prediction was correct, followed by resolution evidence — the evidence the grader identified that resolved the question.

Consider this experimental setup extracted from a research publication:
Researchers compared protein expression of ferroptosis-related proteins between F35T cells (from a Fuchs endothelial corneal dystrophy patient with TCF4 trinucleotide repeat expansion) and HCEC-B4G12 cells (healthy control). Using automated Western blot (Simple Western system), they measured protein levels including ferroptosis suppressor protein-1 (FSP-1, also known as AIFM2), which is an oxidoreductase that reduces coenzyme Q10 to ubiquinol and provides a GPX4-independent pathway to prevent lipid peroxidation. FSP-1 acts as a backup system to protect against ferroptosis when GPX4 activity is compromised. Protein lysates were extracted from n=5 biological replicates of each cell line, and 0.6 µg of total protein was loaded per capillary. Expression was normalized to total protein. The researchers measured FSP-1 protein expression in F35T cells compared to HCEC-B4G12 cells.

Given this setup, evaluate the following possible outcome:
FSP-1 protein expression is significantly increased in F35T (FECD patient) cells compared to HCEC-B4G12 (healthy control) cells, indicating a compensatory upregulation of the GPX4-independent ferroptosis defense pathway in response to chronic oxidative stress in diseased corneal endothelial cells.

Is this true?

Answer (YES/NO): YES